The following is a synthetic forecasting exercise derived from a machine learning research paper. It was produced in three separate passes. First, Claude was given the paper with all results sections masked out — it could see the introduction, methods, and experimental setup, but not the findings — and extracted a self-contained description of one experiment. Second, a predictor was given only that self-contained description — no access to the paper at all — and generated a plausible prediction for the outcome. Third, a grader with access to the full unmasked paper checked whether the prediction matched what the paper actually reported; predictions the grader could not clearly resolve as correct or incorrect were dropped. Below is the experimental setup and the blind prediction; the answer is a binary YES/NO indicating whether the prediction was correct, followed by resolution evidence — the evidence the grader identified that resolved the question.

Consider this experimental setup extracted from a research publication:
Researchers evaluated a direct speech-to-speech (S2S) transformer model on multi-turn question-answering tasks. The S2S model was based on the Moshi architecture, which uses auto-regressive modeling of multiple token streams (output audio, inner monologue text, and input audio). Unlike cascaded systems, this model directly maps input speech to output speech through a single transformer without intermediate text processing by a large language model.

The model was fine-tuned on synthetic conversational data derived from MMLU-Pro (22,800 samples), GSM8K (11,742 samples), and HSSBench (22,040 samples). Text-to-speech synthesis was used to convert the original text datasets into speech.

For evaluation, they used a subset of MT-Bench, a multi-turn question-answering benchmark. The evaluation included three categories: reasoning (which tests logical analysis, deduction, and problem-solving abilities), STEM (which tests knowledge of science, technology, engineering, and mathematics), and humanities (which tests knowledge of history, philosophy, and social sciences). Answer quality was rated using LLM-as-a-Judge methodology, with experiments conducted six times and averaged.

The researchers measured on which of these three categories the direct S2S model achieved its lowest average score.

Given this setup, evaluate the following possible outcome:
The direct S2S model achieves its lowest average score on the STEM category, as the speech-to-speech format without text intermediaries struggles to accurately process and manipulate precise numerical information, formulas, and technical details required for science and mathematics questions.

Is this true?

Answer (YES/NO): NO